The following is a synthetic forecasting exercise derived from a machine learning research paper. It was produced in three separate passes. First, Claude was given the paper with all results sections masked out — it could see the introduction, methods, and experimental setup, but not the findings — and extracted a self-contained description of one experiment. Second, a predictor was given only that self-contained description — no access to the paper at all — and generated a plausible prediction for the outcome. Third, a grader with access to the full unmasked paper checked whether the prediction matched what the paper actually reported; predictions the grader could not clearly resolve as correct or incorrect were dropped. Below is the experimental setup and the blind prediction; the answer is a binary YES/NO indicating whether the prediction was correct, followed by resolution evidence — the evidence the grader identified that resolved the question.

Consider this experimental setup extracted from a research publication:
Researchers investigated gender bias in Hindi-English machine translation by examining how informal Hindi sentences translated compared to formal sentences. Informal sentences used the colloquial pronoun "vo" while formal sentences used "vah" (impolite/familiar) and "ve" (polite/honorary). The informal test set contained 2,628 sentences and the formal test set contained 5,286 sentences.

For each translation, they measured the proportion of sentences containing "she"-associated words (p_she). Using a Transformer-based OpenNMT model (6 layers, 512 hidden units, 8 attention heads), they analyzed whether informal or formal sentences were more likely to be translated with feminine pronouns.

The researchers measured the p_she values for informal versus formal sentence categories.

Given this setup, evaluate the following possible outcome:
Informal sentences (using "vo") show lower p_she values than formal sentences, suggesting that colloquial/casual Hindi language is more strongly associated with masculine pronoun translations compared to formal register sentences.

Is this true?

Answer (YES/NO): YES